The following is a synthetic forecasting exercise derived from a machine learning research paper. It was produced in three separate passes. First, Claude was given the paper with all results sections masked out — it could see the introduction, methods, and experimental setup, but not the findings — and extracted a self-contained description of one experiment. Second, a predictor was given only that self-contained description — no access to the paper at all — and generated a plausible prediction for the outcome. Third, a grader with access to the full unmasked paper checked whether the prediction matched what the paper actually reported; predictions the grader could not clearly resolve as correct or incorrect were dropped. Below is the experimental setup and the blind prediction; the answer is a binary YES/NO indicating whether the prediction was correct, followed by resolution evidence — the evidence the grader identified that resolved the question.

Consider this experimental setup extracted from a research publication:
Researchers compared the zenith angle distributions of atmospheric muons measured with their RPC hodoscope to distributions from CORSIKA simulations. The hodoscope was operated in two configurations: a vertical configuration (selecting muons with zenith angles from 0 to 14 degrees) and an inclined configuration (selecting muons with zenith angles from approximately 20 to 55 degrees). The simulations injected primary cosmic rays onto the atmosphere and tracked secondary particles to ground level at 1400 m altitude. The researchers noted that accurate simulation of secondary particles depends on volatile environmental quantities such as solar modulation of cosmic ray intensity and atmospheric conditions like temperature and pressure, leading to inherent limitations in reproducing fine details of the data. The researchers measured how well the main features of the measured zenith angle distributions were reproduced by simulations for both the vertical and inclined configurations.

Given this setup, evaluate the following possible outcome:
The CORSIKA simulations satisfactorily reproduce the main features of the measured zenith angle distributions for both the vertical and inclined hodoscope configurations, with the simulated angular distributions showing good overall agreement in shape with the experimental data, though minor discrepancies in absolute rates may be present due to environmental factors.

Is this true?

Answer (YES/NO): YES